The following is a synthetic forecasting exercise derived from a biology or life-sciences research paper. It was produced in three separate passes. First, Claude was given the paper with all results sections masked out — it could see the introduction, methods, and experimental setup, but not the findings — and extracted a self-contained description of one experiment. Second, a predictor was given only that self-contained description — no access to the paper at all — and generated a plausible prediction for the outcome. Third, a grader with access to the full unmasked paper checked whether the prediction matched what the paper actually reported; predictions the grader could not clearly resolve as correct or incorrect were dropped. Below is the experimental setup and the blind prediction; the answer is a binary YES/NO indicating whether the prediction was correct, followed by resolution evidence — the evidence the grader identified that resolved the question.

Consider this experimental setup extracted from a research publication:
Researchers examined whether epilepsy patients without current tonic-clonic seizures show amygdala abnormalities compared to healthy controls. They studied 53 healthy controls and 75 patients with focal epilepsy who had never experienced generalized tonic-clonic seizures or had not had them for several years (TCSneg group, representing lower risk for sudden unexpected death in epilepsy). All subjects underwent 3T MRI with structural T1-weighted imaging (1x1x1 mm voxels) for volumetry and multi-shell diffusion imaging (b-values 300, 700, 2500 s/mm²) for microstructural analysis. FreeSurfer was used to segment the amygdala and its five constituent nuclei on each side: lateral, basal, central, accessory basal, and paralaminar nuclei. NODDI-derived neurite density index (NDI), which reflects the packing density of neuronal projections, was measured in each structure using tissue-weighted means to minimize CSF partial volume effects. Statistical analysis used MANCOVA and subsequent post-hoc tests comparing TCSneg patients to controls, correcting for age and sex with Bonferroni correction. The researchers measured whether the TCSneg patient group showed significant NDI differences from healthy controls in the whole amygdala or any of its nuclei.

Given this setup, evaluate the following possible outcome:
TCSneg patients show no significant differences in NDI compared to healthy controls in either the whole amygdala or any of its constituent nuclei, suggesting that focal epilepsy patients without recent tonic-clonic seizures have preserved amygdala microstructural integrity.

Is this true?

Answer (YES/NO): NO